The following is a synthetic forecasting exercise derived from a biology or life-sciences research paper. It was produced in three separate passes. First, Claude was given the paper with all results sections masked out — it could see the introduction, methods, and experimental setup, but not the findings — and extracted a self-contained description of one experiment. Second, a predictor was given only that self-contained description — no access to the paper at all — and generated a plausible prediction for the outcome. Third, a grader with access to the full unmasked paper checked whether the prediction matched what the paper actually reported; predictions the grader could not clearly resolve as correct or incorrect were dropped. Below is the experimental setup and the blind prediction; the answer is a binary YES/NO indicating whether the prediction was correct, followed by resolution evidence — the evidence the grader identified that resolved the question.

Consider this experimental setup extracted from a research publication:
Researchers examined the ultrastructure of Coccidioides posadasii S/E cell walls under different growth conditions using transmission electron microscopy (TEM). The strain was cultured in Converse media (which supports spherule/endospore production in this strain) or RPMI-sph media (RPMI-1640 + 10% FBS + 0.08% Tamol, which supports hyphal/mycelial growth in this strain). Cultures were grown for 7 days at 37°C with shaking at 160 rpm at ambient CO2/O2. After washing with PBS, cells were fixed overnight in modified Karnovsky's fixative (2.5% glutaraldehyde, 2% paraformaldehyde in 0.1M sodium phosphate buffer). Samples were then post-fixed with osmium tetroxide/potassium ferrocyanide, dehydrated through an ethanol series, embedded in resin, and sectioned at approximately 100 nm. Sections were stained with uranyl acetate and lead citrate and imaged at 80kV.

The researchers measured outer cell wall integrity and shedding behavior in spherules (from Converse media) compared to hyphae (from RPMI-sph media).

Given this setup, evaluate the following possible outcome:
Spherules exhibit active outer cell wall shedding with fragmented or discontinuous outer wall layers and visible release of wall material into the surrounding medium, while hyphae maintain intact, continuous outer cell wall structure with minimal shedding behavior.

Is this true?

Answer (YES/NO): YES